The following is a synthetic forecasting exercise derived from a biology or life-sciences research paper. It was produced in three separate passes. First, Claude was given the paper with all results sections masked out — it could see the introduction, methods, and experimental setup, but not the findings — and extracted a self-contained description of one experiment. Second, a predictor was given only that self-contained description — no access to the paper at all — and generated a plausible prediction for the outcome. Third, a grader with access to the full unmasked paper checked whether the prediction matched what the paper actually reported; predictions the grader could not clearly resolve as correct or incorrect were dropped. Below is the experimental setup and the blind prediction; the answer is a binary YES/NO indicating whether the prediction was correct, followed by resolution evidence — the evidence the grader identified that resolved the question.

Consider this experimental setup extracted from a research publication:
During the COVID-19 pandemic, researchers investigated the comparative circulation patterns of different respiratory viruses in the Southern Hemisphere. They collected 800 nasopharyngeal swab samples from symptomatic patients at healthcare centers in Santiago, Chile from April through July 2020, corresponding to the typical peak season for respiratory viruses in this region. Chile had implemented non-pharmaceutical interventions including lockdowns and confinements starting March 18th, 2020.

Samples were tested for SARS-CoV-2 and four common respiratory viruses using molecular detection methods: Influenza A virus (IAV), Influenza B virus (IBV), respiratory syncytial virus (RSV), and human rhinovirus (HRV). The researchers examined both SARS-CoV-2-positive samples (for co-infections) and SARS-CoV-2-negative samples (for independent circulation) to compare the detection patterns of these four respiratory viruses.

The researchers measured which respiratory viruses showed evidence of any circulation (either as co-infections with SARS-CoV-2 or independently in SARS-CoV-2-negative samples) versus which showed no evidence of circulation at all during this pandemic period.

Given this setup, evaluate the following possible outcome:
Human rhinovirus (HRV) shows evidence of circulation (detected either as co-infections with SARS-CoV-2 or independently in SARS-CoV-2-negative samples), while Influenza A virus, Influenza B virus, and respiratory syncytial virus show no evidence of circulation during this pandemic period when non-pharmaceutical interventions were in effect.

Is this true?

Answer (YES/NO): NO